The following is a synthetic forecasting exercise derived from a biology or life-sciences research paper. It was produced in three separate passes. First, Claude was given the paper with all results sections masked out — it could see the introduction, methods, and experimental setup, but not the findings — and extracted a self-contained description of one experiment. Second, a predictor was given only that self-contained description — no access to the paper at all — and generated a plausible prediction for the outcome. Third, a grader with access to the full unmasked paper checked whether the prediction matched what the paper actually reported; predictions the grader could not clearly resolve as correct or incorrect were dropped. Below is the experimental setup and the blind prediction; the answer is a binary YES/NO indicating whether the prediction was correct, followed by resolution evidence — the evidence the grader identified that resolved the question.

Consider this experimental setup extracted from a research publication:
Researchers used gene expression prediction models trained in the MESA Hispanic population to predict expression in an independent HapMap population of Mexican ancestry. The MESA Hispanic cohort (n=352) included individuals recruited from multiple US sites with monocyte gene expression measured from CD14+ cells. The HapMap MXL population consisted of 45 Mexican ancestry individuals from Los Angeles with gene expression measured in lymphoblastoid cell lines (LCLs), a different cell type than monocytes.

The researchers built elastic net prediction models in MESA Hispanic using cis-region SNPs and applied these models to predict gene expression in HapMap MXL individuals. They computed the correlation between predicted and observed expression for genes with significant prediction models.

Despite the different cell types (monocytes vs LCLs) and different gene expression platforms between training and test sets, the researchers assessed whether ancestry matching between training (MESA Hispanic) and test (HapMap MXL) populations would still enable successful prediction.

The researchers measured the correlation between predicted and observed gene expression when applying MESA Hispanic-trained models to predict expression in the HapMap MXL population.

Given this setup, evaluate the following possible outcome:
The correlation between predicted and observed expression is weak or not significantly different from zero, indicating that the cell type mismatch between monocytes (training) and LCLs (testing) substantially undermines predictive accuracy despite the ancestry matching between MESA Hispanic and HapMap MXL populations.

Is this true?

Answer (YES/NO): NO